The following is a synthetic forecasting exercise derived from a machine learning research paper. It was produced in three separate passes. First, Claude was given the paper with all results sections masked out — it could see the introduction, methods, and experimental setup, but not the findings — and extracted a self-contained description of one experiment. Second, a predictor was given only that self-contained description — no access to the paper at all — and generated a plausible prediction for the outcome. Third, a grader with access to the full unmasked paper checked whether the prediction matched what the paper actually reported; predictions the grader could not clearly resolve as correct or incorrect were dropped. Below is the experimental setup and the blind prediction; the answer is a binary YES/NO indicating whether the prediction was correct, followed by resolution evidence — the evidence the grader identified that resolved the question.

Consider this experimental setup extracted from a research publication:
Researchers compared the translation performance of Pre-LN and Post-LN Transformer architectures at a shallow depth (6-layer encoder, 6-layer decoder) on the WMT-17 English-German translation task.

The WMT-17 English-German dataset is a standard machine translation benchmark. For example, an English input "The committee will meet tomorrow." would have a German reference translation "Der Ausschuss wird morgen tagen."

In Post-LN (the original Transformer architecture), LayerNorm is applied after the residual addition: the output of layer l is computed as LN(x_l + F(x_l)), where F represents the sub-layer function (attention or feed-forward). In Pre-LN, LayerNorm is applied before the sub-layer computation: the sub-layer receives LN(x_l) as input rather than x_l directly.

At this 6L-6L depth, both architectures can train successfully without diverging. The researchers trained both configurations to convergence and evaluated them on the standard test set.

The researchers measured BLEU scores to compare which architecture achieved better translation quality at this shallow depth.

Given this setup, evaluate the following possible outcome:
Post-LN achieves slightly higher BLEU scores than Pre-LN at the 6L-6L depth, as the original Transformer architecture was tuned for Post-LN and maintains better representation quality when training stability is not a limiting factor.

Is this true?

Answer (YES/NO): YES